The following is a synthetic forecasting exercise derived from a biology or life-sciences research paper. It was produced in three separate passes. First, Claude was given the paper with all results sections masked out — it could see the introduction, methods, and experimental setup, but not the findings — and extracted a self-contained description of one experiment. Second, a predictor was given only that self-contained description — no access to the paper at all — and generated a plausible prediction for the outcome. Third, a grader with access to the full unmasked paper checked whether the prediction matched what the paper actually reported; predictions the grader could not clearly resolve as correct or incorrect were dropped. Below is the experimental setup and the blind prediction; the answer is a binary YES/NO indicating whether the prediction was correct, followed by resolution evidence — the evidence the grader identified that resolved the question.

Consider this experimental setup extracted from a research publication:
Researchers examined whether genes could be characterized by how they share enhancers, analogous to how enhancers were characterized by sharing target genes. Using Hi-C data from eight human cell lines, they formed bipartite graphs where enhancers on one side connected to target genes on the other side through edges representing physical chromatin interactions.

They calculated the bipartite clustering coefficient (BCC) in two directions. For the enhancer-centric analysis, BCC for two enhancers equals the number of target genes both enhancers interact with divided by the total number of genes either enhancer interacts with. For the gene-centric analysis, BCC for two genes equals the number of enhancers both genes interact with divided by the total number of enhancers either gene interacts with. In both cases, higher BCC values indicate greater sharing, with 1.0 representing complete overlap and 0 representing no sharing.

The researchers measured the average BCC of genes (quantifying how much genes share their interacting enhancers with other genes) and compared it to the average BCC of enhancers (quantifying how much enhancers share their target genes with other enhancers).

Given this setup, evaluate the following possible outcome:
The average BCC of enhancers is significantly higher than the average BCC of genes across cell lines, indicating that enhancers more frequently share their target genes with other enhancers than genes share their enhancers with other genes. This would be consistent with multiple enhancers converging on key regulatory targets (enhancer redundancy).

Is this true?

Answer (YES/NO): NO